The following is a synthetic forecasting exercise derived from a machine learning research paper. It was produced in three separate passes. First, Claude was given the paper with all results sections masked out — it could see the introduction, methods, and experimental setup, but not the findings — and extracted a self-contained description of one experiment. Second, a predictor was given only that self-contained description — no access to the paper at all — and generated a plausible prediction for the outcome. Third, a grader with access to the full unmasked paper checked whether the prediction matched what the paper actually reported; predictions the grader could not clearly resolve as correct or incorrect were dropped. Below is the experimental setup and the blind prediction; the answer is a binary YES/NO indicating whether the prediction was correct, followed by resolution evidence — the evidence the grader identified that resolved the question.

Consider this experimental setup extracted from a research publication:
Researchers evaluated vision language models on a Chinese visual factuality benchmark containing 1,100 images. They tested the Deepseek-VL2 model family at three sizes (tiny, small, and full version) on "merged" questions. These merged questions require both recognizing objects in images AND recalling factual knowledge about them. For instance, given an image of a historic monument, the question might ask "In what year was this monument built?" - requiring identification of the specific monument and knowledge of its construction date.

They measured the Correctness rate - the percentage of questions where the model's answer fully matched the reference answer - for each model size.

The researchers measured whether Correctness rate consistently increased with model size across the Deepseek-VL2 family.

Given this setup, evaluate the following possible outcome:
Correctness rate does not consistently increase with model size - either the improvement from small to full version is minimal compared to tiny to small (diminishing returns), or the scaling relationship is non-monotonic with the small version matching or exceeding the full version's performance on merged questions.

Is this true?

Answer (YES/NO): YES